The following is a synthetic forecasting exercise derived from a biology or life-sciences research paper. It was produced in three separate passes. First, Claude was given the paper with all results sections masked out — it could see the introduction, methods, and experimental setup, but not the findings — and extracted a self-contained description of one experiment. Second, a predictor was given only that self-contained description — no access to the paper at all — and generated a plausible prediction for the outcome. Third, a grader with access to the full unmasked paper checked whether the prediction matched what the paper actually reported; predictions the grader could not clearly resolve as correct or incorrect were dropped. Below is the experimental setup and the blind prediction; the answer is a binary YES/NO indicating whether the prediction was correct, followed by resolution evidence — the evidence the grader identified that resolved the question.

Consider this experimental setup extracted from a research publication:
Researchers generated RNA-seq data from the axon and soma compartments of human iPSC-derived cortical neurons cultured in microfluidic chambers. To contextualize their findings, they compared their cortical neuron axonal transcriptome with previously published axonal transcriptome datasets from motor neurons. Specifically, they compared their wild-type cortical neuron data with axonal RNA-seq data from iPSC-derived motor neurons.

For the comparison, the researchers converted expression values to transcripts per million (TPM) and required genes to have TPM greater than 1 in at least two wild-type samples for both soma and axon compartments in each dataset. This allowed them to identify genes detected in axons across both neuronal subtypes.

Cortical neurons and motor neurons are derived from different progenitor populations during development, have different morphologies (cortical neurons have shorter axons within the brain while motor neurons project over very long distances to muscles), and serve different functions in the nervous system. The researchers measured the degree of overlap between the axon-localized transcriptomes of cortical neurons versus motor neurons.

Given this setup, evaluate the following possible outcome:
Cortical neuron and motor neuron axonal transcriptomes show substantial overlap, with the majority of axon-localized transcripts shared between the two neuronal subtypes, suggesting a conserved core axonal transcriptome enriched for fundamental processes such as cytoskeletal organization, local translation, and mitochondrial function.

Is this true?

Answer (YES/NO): NO